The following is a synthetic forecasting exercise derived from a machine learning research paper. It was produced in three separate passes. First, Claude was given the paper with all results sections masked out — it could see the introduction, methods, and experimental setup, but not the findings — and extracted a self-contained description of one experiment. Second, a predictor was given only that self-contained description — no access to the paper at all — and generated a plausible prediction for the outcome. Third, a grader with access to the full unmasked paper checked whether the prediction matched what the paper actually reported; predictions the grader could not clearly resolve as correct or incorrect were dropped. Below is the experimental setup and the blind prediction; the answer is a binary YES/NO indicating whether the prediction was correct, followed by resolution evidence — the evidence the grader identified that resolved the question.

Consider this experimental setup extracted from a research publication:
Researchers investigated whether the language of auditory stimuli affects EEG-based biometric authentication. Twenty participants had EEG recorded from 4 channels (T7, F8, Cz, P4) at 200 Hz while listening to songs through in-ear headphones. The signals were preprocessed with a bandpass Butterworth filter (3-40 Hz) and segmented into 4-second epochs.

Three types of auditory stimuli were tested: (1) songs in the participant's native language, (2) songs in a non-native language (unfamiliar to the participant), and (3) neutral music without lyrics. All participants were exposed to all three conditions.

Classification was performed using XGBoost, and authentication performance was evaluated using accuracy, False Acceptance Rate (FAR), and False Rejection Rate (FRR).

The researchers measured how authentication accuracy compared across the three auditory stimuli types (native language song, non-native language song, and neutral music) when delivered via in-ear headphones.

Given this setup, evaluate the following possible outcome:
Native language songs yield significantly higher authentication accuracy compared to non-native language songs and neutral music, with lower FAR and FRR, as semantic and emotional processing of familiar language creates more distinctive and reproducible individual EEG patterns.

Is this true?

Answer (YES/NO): NO